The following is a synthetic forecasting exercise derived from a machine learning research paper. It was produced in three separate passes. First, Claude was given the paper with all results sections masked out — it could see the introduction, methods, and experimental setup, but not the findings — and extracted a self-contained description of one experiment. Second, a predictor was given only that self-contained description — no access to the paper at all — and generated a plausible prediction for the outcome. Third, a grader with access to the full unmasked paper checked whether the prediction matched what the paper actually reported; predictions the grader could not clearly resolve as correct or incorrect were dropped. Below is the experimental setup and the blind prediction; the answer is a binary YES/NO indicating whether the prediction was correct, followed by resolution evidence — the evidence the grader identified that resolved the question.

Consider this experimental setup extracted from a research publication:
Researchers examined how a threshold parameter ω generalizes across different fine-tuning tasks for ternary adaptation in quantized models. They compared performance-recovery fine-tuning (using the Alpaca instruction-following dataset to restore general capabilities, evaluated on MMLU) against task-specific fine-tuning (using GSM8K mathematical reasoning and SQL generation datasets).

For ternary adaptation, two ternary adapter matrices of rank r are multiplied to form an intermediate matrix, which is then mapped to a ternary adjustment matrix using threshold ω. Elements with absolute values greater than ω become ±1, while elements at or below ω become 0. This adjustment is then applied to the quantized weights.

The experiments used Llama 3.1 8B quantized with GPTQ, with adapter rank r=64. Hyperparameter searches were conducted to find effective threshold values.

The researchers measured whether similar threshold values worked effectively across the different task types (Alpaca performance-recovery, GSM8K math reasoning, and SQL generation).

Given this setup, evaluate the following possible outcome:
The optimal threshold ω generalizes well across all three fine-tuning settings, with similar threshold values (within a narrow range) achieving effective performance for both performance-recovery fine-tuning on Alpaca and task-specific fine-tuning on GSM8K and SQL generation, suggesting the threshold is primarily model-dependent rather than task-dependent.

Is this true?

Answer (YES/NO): YES